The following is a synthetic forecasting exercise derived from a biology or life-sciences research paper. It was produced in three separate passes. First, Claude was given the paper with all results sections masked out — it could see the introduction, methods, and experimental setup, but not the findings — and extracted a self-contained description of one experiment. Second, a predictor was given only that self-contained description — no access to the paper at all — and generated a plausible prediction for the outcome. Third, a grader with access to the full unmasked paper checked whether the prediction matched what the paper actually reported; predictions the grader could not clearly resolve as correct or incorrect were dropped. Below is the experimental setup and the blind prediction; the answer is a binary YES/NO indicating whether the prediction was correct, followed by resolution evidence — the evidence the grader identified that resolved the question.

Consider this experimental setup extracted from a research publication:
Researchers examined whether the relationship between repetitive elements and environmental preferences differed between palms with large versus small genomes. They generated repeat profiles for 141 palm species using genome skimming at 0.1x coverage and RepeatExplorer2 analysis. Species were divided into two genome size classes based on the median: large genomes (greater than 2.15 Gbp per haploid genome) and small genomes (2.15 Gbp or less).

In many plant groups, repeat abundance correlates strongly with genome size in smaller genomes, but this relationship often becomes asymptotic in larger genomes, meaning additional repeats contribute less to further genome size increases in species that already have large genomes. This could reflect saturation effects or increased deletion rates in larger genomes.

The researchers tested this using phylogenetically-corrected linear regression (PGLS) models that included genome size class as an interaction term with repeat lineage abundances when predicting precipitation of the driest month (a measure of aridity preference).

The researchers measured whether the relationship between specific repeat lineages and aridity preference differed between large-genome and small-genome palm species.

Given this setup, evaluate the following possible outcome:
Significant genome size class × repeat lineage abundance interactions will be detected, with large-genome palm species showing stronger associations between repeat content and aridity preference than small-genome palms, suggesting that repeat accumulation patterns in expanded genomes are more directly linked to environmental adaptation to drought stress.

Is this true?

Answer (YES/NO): NO